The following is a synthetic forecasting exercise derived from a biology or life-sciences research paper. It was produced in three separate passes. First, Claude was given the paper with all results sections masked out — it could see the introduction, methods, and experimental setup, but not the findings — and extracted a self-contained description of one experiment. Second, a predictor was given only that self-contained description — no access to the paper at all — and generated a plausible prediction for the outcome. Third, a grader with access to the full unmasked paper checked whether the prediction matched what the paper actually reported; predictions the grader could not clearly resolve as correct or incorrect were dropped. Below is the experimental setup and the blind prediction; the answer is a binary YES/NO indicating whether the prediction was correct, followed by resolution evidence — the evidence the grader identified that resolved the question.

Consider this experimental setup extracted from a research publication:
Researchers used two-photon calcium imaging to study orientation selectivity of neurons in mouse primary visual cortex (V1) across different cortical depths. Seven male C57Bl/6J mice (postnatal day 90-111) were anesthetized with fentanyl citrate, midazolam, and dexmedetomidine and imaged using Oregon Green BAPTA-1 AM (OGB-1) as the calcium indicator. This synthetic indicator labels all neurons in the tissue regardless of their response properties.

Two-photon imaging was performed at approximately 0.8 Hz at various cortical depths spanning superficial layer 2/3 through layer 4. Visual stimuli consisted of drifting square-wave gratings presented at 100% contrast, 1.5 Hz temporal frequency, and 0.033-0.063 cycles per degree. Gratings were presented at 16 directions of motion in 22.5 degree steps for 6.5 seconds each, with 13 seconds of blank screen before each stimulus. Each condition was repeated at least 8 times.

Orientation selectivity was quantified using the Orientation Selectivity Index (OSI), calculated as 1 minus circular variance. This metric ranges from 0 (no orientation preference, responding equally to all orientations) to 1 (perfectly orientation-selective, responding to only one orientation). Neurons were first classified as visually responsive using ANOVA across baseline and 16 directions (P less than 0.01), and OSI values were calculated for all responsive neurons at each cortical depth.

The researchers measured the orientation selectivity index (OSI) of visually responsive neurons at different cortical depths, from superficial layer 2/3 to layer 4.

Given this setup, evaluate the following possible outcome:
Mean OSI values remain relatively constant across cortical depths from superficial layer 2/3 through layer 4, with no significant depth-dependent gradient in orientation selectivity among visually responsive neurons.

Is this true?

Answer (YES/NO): NO